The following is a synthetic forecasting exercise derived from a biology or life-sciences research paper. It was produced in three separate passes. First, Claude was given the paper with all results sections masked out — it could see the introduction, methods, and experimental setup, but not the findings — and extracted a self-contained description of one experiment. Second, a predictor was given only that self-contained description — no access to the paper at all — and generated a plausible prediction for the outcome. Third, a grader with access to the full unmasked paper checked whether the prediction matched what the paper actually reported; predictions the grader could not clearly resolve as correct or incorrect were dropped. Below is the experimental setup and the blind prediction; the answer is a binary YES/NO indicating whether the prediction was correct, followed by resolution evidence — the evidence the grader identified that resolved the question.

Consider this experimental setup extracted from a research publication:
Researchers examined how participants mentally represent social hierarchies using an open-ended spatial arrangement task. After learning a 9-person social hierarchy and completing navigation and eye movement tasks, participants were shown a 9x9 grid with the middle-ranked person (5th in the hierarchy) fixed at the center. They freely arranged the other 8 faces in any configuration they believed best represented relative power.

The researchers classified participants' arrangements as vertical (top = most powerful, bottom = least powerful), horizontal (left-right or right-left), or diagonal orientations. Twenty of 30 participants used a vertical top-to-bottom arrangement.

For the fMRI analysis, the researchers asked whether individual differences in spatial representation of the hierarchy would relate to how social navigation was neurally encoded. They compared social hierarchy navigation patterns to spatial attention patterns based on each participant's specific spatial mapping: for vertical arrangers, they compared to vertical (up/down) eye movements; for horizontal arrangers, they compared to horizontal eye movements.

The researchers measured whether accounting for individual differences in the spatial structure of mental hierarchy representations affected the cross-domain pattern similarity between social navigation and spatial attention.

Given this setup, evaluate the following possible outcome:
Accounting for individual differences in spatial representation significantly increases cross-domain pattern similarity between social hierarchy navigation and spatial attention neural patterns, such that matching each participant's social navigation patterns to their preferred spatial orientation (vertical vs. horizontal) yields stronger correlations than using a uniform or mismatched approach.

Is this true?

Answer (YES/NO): NO